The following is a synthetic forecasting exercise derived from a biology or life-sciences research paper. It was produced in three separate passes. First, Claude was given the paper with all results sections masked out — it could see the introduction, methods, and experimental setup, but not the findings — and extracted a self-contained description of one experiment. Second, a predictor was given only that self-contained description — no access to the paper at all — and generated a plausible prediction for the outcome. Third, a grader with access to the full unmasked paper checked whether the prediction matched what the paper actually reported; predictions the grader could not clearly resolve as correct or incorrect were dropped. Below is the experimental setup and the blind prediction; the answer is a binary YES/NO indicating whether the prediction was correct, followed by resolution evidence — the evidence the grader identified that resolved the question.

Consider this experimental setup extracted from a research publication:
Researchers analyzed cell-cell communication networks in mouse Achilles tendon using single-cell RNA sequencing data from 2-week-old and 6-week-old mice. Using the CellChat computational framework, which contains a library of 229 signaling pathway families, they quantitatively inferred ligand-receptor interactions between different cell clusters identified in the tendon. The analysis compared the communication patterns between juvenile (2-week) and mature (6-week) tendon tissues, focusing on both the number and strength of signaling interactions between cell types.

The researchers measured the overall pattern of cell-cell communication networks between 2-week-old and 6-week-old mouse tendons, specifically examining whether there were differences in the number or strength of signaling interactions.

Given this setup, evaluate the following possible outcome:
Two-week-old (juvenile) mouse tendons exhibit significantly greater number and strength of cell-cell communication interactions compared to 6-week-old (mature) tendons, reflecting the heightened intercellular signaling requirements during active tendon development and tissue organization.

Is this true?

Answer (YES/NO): YES